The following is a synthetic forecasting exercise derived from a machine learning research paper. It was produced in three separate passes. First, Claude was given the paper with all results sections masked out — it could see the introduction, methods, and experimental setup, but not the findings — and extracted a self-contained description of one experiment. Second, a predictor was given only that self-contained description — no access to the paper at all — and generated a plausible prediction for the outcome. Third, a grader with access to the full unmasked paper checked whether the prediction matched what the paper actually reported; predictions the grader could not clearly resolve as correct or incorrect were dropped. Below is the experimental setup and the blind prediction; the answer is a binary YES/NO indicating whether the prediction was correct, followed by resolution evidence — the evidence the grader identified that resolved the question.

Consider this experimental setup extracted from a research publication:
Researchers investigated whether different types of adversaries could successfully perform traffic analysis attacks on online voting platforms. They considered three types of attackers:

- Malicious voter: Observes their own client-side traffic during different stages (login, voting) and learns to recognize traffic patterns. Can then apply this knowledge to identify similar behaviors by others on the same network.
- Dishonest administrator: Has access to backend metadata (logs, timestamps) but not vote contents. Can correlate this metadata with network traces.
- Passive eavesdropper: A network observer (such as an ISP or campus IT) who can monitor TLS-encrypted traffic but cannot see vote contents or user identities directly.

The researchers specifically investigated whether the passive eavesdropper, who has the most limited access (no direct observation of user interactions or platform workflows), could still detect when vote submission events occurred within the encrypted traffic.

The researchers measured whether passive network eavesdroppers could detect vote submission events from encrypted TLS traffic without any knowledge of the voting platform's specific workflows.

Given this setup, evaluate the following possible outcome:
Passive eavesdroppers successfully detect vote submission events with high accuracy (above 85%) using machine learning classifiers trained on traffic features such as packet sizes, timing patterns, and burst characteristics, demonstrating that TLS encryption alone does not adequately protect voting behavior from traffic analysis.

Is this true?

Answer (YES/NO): NO